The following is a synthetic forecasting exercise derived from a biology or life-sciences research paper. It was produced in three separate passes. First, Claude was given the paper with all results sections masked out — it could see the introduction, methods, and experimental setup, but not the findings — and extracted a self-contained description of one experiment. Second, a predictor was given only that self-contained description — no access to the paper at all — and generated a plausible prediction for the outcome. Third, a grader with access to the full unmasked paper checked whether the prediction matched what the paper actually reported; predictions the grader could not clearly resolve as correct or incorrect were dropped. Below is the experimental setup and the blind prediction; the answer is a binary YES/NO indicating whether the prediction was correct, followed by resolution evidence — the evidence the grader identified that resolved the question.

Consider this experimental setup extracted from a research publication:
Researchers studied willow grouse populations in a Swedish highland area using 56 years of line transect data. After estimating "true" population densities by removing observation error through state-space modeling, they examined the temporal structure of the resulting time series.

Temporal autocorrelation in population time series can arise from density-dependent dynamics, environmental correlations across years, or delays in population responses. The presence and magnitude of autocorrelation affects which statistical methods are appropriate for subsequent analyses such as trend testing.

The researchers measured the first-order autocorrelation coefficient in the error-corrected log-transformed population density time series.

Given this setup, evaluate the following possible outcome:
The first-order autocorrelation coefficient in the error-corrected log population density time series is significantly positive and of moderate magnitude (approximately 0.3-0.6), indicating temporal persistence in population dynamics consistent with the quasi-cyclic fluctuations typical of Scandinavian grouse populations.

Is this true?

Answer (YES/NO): YES